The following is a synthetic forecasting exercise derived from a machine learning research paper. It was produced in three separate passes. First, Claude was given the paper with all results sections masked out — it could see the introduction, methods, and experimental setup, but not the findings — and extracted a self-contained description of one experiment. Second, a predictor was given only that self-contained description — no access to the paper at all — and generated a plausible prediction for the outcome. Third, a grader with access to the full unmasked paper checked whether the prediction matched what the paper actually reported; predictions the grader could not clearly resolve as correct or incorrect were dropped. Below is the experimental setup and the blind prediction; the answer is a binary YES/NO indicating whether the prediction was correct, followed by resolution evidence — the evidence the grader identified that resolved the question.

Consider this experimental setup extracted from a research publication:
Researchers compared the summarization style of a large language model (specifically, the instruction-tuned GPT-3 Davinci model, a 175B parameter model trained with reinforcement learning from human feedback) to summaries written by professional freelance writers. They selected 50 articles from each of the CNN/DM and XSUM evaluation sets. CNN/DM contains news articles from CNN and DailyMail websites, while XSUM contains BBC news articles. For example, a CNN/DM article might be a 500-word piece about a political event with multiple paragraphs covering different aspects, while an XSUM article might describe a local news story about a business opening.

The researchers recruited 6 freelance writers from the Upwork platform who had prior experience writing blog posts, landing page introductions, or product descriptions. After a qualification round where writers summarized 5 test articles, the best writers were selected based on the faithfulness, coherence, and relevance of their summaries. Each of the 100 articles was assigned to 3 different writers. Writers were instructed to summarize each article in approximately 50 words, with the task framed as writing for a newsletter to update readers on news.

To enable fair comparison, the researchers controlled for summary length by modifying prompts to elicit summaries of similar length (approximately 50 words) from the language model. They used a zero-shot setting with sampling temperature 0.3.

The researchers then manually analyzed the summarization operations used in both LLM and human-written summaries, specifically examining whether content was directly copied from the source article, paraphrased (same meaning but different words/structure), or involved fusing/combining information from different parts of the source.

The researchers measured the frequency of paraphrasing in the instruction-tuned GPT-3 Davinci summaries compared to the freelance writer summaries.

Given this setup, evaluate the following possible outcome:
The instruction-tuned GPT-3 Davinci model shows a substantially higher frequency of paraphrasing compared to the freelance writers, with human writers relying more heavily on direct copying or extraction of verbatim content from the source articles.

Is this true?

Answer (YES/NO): NO